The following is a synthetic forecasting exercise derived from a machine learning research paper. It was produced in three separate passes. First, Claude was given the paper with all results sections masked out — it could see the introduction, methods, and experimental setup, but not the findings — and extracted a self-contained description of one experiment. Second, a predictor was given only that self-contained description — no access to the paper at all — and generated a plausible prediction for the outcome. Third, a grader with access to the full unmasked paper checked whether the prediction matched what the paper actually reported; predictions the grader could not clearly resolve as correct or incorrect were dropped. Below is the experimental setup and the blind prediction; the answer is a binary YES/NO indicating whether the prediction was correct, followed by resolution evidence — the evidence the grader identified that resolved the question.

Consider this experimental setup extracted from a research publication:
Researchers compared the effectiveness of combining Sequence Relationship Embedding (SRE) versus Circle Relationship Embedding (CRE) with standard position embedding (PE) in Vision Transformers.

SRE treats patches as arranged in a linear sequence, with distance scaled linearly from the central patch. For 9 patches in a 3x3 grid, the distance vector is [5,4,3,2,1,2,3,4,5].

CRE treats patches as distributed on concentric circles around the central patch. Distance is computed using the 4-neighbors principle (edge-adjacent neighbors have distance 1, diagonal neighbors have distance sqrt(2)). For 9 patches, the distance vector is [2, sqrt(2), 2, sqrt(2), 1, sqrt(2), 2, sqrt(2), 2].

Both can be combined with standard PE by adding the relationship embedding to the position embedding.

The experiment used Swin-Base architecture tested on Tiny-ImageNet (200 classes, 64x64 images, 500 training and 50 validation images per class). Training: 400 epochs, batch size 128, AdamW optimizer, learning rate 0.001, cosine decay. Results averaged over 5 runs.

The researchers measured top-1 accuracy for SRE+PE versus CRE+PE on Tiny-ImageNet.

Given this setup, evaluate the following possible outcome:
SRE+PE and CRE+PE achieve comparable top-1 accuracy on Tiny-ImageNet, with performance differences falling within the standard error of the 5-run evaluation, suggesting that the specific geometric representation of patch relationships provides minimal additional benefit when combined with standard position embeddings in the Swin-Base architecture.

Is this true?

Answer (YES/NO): NO